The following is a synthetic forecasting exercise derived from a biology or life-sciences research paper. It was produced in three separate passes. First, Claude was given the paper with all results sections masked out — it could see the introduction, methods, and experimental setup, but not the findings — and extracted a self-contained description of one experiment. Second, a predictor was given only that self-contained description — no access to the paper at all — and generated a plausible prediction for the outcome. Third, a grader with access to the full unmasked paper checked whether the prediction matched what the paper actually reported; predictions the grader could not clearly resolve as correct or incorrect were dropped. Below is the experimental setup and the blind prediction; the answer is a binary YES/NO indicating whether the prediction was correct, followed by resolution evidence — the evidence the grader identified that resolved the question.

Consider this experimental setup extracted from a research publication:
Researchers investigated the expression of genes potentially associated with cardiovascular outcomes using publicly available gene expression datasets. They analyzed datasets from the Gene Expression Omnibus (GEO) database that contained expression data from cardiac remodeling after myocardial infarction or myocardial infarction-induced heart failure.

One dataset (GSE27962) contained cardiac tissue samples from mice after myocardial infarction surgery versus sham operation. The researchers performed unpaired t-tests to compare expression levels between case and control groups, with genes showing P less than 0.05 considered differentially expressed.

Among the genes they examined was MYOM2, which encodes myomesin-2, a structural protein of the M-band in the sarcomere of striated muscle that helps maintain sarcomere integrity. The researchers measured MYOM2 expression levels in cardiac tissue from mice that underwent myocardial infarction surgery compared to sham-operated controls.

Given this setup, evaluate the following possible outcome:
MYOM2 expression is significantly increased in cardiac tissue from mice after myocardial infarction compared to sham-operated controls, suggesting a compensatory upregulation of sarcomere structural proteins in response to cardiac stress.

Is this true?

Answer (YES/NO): NO